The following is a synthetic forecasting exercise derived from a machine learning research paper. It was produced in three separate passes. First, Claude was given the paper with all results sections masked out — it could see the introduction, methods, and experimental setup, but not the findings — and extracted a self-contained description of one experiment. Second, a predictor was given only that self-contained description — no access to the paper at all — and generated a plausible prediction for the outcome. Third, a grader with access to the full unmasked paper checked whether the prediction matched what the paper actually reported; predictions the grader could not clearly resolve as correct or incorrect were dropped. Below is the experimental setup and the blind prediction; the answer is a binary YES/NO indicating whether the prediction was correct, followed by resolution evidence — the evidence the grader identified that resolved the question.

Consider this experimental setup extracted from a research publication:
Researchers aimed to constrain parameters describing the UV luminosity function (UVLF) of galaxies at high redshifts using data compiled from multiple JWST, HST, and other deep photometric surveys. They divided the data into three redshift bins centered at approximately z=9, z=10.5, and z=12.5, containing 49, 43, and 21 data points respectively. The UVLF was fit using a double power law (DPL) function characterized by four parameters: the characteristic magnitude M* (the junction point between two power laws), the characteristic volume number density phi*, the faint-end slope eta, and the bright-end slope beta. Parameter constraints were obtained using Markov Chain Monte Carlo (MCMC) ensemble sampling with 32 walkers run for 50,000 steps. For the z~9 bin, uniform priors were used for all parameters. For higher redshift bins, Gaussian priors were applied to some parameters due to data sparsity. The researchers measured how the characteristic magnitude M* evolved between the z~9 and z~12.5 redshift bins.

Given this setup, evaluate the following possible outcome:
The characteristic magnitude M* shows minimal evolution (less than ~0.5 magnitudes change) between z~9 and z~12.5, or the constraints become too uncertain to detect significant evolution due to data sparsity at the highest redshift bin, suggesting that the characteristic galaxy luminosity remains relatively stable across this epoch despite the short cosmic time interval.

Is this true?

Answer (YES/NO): YES